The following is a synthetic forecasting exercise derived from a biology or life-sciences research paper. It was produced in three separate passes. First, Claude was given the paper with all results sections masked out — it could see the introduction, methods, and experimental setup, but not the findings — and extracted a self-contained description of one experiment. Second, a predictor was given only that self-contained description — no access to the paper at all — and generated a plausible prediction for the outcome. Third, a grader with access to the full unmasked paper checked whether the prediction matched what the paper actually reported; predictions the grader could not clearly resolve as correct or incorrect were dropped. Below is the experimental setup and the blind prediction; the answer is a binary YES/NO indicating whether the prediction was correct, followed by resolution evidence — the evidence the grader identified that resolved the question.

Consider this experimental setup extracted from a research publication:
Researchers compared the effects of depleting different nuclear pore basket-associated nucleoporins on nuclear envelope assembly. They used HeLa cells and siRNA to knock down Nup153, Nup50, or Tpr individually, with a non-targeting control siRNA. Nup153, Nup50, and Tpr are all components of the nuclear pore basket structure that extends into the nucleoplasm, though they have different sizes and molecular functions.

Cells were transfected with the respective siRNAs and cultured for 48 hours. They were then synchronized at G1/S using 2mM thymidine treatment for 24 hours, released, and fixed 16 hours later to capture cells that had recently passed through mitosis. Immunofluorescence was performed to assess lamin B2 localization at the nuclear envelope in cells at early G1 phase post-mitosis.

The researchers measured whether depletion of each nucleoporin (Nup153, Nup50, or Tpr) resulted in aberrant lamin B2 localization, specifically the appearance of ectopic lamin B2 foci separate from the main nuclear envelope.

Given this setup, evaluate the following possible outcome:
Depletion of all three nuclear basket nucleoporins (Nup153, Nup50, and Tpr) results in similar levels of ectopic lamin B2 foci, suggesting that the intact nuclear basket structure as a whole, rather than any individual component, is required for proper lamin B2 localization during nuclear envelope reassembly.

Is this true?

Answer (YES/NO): NO